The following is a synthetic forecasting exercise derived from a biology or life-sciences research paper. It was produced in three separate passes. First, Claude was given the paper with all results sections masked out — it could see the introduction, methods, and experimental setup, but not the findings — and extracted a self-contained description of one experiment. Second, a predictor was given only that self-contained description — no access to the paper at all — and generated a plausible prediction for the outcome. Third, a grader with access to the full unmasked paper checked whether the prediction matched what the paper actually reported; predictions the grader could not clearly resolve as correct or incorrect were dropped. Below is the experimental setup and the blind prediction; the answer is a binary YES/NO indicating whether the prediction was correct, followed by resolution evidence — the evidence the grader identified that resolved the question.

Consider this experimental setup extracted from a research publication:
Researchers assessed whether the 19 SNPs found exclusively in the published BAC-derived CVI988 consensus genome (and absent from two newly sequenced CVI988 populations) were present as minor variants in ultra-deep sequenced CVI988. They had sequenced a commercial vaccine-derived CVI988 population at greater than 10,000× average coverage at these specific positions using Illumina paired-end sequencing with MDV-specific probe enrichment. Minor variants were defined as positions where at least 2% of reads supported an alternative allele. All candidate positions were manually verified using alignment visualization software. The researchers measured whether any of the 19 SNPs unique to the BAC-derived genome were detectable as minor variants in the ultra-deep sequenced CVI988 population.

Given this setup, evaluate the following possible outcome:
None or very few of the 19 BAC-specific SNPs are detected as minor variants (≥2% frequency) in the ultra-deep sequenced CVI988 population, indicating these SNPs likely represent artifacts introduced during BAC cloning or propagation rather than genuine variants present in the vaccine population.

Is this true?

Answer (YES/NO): YES